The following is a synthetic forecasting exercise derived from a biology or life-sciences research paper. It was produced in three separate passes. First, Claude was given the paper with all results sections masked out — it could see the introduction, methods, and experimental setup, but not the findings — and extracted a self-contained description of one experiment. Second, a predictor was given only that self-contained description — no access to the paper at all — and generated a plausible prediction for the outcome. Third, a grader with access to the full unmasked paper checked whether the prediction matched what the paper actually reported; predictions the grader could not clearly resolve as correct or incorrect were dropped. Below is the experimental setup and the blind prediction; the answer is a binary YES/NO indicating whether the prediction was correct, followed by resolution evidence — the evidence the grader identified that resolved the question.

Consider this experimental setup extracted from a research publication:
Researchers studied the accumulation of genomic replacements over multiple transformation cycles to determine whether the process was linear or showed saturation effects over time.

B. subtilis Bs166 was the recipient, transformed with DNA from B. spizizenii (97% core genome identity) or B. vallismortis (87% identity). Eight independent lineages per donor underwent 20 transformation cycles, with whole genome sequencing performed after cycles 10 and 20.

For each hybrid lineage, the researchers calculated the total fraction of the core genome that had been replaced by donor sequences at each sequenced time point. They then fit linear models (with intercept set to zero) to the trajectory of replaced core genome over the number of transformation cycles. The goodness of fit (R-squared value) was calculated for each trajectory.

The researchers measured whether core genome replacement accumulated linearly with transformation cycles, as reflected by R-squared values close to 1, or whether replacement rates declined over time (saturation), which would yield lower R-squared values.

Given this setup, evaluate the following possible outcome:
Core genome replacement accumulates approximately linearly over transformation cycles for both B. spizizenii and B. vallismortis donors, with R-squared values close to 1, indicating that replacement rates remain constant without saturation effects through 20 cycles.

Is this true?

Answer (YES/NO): YES